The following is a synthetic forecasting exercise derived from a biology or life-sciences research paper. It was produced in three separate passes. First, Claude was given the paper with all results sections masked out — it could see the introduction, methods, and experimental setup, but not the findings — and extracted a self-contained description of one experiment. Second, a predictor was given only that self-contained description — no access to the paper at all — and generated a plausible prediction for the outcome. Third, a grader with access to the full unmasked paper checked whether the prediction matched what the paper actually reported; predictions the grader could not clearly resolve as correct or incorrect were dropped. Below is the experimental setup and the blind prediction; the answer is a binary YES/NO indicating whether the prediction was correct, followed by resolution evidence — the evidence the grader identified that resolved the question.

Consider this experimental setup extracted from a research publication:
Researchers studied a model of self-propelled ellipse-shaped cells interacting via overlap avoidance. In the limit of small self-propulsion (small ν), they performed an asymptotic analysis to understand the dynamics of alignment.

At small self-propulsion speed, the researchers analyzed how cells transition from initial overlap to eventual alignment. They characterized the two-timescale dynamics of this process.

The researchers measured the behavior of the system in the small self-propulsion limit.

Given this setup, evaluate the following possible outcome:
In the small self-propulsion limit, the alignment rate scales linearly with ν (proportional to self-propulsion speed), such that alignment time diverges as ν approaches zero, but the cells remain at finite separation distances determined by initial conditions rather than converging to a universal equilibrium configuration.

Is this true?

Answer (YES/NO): NO